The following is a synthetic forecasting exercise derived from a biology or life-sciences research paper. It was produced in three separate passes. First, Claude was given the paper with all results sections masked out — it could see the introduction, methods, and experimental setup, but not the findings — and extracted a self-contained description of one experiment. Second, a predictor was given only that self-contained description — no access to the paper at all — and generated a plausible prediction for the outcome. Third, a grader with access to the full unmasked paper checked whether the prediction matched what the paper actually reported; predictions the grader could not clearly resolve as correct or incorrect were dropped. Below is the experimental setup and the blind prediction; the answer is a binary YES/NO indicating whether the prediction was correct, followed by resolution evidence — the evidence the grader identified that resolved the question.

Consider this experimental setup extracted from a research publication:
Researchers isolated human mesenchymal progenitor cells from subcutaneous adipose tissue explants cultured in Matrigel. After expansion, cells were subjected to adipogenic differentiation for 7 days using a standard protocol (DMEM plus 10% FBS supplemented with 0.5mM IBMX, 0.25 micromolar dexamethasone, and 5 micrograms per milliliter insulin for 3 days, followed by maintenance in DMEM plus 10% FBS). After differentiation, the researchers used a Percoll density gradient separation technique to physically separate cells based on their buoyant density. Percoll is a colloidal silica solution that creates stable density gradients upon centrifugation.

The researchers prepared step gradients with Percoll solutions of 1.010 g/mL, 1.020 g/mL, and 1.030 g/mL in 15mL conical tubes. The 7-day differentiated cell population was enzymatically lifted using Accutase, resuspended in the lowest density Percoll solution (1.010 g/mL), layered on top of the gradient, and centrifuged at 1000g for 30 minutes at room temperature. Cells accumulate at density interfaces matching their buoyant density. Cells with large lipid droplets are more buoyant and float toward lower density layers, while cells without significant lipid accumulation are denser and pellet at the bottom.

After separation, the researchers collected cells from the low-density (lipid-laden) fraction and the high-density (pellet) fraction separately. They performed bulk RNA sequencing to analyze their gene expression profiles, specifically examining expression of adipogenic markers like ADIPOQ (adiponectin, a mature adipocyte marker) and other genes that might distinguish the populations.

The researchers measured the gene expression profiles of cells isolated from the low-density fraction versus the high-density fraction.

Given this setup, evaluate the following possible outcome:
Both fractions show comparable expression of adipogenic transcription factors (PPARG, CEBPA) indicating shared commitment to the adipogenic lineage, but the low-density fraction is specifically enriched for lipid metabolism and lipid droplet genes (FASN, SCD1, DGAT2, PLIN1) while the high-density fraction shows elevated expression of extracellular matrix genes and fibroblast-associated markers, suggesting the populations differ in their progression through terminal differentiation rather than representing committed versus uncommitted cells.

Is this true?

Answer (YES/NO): NO